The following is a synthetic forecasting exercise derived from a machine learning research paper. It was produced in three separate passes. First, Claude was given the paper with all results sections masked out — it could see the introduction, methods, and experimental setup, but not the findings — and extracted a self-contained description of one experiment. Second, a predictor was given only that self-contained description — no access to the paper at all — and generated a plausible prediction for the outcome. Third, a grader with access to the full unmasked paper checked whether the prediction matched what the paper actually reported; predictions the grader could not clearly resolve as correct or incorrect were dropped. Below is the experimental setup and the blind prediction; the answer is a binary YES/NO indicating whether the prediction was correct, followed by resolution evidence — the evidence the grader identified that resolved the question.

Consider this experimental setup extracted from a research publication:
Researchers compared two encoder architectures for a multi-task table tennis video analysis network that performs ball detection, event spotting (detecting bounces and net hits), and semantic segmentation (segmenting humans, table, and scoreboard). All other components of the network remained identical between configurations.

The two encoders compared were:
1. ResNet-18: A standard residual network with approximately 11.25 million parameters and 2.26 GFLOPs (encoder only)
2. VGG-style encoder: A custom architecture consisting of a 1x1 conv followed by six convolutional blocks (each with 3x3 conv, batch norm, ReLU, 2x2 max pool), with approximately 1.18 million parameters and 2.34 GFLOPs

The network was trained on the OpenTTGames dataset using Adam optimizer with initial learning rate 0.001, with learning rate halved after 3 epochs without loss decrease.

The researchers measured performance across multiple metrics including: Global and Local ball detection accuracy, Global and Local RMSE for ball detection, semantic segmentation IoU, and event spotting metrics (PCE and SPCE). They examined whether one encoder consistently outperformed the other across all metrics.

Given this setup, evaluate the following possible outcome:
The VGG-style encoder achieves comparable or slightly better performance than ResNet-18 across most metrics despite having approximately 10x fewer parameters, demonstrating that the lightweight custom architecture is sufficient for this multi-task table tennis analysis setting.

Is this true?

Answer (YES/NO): YES